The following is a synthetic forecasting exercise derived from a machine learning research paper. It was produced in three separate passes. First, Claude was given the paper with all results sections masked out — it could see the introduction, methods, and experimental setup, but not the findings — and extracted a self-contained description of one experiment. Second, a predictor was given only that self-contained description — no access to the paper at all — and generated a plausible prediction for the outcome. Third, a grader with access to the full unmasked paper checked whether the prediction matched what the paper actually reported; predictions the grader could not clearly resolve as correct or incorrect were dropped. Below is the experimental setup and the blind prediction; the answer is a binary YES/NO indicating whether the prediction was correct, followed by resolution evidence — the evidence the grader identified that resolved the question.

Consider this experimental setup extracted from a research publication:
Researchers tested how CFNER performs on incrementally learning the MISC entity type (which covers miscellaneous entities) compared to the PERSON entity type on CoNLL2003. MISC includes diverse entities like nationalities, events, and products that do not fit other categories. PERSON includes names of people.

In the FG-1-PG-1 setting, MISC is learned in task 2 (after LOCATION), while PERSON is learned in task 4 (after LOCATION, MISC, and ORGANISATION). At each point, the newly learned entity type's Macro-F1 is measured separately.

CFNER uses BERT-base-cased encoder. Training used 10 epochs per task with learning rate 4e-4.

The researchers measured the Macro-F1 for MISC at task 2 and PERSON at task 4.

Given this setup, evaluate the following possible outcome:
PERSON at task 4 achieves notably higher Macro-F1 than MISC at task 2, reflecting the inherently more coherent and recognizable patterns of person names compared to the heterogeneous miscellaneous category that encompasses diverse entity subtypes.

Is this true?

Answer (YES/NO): YES